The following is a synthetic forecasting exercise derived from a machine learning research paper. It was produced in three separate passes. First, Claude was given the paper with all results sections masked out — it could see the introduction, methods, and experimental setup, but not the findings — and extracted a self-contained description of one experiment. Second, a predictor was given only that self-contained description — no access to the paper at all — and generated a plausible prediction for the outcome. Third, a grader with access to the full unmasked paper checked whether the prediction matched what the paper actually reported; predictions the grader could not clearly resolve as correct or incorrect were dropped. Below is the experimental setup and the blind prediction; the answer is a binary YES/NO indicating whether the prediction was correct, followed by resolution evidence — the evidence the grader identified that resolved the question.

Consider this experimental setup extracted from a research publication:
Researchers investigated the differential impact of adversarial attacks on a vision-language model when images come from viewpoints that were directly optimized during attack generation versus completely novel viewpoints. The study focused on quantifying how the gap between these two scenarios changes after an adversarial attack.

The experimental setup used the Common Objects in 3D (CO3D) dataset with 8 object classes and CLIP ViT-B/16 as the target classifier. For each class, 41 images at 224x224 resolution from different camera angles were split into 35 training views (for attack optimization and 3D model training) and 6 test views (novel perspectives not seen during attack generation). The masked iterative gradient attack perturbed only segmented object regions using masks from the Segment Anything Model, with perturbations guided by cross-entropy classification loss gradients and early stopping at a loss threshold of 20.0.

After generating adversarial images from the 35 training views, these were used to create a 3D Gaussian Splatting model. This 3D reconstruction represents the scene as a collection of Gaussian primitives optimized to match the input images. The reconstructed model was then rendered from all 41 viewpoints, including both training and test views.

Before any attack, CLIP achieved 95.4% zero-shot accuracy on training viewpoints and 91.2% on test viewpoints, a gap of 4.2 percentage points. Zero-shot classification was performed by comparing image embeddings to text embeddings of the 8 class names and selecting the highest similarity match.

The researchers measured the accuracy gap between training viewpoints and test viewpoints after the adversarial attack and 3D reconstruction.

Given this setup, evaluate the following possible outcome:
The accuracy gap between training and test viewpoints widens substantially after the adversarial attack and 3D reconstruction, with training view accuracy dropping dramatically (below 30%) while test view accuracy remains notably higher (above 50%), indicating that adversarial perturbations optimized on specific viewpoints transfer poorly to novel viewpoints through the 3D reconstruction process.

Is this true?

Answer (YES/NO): NO